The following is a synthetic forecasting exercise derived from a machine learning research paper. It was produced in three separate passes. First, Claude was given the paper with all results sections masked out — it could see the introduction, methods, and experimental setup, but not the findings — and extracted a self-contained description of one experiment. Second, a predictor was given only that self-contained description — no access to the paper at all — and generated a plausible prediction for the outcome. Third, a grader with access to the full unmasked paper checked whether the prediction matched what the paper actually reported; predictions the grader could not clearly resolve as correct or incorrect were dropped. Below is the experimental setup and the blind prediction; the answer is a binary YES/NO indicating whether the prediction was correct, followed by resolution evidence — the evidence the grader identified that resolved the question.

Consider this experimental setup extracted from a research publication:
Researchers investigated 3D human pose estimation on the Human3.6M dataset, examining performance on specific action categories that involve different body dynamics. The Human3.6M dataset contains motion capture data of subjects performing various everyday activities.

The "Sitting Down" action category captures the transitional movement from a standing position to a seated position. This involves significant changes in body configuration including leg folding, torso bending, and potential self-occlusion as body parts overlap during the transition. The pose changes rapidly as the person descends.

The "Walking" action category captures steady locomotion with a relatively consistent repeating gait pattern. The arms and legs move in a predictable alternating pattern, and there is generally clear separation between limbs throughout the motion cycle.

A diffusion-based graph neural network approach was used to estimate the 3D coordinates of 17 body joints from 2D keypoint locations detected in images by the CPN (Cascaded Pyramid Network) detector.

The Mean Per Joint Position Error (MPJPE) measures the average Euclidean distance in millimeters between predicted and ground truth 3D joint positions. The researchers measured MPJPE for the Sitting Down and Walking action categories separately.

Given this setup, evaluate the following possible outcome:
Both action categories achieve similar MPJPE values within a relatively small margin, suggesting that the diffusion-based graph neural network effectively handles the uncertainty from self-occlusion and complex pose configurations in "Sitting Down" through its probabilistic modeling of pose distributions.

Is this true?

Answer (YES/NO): NO